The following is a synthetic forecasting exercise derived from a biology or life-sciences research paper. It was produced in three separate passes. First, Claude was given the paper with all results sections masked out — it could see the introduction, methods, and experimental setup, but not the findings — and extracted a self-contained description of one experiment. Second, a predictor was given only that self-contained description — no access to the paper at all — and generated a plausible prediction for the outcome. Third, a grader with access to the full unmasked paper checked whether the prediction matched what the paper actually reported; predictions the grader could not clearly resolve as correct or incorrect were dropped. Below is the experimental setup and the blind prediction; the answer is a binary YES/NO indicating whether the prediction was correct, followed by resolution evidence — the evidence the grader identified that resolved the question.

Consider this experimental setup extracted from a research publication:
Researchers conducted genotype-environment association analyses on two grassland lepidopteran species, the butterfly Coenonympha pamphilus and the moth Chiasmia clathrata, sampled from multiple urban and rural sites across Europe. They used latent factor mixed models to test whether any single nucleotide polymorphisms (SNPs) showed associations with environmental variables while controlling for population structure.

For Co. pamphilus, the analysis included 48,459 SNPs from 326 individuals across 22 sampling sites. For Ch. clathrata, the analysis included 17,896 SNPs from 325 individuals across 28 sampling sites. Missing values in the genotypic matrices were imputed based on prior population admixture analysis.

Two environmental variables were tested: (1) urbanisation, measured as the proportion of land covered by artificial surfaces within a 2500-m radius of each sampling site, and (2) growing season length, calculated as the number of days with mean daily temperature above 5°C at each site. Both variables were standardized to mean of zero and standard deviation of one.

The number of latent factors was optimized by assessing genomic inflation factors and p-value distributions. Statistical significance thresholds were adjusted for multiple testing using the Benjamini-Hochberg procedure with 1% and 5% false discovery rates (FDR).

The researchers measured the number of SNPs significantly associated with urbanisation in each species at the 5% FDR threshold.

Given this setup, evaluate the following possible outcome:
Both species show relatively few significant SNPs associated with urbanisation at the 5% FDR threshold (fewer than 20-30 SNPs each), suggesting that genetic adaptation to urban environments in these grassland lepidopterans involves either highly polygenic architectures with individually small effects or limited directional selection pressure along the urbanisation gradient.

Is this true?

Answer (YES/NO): YES